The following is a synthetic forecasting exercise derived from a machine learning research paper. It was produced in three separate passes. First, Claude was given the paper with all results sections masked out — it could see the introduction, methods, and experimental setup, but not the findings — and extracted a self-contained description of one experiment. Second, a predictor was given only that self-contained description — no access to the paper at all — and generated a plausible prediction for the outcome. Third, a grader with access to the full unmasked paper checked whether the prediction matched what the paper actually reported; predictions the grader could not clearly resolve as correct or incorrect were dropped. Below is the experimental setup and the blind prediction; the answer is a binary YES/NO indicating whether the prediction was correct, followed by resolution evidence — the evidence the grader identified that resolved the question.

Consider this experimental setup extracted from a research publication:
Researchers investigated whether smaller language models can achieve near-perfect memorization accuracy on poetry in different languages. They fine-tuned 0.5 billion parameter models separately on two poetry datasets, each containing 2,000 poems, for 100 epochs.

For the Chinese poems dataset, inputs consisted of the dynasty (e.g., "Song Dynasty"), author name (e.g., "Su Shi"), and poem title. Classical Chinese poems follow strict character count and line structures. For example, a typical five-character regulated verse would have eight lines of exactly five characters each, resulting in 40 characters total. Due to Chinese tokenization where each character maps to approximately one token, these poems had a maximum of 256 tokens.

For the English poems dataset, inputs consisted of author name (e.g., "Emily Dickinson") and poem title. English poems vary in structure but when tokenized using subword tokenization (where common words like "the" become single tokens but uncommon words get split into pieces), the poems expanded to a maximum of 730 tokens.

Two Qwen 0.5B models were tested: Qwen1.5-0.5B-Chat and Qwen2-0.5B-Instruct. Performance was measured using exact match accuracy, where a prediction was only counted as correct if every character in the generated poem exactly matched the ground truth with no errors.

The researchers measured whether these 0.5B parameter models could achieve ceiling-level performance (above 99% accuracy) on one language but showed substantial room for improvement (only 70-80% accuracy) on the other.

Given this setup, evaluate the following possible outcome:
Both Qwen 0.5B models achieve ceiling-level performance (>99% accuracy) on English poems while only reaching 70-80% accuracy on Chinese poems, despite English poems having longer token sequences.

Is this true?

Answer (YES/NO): NO